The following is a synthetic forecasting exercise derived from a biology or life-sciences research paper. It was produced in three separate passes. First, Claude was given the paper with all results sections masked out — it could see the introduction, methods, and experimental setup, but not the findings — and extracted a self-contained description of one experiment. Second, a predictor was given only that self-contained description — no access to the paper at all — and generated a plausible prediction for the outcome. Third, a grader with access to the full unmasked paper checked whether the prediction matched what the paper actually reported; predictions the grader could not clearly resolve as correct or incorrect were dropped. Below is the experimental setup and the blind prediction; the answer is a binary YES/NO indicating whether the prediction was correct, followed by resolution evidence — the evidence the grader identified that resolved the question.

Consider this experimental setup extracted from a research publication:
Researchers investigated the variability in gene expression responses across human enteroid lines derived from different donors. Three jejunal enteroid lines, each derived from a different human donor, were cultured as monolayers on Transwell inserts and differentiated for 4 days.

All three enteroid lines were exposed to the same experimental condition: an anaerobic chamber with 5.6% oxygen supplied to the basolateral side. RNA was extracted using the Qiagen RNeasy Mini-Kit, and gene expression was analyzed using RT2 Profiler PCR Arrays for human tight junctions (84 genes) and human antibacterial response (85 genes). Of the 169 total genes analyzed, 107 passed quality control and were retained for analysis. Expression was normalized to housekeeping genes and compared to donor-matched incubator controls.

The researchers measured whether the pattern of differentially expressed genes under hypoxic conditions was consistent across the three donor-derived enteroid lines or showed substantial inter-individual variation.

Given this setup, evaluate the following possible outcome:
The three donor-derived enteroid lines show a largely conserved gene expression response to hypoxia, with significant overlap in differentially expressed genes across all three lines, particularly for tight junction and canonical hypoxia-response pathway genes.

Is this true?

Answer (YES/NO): YES